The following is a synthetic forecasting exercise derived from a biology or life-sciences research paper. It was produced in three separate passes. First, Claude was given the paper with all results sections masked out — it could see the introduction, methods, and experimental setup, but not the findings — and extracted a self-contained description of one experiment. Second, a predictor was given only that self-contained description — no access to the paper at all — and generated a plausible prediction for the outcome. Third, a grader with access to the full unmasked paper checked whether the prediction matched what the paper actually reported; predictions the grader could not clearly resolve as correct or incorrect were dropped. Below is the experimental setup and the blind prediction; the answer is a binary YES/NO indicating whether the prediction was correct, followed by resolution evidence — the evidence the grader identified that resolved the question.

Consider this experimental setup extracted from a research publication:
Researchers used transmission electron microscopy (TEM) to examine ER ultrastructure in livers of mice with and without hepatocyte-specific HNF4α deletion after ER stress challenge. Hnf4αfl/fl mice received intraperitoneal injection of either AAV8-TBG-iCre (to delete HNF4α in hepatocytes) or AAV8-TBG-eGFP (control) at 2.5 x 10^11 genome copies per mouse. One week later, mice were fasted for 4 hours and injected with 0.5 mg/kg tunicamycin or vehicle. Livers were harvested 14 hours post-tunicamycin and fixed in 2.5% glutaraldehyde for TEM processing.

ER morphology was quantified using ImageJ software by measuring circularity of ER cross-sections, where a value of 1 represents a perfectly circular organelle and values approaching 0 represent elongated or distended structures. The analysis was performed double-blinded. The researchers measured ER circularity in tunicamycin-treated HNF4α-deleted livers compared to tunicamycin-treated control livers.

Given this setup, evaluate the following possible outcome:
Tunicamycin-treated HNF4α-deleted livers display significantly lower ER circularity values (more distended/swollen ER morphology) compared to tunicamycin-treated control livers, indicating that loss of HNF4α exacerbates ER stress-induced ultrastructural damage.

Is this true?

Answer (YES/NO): NO